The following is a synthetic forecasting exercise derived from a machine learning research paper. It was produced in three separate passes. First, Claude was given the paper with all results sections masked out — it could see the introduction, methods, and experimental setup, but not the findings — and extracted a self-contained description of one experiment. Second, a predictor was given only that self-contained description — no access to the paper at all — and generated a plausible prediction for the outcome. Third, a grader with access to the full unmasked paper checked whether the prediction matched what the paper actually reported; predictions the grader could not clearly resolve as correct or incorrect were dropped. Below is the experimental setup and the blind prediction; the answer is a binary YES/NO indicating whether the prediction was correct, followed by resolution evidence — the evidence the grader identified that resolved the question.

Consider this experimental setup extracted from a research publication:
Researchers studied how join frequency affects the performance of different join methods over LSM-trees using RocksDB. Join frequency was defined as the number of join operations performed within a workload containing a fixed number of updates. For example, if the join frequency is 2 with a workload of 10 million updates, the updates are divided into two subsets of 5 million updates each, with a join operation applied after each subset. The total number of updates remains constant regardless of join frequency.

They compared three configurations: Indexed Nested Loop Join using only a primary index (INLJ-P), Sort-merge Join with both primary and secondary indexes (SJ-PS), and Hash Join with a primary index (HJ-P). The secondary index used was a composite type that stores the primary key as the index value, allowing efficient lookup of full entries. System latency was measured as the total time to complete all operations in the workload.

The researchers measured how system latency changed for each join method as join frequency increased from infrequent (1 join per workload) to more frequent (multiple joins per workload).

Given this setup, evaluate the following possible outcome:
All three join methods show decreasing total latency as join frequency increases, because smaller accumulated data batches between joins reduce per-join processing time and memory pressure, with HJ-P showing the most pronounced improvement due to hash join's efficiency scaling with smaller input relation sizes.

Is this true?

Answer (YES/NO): NO